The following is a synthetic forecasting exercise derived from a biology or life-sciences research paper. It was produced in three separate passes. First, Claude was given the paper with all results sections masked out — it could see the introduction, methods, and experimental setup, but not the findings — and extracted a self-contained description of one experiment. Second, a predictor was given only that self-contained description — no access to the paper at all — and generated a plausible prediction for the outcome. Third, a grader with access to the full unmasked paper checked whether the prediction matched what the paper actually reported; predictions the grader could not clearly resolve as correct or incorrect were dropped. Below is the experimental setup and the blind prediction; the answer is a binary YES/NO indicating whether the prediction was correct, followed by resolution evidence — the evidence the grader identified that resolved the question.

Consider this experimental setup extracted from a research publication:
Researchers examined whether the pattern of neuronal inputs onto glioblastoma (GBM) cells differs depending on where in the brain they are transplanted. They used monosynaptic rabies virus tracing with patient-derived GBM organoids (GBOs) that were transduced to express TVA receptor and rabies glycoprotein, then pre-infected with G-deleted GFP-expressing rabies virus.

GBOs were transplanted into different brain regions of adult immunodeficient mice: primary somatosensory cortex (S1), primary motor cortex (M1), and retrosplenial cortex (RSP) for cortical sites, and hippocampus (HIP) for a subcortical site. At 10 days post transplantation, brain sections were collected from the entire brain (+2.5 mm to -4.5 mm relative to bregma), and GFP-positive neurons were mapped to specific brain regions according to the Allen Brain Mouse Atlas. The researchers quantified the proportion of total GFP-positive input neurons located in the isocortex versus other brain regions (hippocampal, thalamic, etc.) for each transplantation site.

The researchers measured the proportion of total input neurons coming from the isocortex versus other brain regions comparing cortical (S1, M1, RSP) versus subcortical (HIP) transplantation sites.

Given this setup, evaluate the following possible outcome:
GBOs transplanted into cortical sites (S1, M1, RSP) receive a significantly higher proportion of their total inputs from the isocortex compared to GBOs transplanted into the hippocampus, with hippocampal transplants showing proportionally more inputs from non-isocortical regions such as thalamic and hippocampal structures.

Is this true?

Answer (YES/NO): YES